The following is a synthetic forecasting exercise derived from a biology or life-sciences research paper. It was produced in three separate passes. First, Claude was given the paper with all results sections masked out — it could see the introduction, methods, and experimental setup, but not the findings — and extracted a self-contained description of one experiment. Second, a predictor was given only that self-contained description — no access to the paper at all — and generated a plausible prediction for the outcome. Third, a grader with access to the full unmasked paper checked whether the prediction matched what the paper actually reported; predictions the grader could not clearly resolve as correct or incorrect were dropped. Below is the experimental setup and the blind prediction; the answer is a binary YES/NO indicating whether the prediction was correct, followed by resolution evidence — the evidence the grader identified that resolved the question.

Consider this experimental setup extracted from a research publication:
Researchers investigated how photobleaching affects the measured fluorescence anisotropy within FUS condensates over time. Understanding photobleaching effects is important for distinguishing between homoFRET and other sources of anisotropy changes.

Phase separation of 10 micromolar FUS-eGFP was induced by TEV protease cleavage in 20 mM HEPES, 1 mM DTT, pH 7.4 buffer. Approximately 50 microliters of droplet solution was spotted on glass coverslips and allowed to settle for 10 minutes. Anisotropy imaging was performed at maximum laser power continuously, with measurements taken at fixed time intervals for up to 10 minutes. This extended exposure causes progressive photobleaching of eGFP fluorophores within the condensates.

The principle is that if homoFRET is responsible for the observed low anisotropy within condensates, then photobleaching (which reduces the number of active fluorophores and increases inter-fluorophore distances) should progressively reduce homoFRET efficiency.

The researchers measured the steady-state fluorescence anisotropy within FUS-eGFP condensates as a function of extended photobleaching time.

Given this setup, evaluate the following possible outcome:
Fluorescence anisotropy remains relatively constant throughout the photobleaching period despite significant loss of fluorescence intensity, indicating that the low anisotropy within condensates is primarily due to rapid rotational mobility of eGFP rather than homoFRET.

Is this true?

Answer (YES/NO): NO